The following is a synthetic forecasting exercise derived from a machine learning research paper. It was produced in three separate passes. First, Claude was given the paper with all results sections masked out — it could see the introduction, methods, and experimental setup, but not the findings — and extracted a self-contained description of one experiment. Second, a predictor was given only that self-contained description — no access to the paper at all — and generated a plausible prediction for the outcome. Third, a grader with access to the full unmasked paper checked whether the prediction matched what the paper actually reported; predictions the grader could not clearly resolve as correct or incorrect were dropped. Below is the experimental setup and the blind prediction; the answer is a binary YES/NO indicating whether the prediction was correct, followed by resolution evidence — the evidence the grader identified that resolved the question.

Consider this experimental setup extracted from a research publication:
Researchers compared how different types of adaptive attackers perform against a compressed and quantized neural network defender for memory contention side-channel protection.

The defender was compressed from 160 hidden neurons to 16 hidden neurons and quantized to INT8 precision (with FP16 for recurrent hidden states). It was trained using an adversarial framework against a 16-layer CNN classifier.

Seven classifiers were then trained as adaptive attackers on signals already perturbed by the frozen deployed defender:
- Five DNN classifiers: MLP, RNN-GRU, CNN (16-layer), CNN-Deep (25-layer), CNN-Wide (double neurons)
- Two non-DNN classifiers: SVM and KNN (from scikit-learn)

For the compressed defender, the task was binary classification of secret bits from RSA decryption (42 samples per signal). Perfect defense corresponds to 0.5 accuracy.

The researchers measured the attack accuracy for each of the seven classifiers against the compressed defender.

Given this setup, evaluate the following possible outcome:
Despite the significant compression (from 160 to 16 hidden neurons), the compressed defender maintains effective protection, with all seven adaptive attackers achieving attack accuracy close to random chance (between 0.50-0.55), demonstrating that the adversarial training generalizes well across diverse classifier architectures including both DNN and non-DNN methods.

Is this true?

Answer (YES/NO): YES